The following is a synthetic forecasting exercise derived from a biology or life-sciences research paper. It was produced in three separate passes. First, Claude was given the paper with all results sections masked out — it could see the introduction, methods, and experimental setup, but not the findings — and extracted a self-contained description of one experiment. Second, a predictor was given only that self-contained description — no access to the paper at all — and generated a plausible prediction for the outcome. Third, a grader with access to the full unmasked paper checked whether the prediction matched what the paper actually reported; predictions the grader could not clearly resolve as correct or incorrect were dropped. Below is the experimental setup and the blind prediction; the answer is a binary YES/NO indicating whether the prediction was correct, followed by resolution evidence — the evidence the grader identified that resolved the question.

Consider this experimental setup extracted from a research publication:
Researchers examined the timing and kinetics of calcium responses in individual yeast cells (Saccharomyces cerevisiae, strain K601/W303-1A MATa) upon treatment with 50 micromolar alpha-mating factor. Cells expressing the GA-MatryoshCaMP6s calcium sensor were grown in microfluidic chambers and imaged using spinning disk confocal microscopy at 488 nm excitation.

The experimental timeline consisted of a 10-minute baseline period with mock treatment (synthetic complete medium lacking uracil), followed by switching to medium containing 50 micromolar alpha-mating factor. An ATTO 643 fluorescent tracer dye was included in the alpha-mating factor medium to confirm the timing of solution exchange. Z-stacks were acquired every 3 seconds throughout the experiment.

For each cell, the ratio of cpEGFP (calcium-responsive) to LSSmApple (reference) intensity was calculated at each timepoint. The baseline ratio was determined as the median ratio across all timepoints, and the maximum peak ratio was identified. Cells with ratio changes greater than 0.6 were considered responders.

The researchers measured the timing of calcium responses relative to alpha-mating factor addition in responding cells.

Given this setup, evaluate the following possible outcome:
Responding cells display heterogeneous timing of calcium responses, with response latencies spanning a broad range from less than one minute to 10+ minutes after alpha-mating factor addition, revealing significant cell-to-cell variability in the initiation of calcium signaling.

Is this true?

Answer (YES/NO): NO